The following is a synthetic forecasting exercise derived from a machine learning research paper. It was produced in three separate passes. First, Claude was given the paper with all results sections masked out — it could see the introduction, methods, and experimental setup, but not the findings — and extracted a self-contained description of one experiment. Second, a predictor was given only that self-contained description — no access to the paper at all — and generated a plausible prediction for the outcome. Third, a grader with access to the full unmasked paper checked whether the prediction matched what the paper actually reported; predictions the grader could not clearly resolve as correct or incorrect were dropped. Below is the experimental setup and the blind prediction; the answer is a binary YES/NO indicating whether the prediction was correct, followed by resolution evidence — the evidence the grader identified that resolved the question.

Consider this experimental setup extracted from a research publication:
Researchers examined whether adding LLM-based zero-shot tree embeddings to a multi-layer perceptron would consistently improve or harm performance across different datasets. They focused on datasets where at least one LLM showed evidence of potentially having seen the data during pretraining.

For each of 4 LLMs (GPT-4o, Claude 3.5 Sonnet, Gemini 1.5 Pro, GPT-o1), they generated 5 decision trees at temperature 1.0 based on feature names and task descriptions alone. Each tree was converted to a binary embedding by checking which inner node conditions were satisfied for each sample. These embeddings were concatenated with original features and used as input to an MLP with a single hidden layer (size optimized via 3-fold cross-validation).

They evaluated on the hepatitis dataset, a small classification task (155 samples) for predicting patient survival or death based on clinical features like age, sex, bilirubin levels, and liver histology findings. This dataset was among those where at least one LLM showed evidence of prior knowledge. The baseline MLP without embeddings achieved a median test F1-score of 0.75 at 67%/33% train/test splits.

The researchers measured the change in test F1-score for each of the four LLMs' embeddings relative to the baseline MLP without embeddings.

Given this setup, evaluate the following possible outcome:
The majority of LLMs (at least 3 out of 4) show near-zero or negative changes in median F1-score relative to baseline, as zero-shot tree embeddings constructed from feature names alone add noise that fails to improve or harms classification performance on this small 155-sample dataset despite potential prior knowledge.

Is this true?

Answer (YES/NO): NO